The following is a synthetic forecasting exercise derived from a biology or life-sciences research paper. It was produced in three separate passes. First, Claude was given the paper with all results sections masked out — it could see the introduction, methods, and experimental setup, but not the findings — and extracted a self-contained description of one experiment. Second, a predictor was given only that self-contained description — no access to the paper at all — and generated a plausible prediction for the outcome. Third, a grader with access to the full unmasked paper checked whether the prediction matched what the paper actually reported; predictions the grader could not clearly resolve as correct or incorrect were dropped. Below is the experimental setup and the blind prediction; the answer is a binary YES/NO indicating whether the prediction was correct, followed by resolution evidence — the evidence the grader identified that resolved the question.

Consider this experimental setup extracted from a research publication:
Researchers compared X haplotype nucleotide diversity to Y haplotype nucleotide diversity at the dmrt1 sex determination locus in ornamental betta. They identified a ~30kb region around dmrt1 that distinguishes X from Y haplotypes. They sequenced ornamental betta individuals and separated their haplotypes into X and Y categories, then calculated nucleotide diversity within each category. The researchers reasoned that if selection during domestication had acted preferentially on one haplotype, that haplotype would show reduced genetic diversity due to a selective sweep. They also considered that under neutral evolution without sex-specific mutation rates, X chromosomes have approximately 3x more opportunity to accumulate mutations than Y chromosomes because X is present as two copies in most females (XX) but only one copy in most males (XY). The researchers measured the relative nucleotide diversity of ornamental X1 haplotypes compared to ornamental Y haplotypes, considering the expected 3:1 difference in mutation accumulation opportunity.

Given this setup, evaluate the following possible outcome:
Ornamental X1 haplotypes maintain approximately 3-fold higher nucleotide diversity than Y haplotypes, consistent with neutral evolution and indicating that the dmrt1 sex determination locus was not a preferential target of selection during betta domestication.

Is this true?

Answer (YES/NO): NO